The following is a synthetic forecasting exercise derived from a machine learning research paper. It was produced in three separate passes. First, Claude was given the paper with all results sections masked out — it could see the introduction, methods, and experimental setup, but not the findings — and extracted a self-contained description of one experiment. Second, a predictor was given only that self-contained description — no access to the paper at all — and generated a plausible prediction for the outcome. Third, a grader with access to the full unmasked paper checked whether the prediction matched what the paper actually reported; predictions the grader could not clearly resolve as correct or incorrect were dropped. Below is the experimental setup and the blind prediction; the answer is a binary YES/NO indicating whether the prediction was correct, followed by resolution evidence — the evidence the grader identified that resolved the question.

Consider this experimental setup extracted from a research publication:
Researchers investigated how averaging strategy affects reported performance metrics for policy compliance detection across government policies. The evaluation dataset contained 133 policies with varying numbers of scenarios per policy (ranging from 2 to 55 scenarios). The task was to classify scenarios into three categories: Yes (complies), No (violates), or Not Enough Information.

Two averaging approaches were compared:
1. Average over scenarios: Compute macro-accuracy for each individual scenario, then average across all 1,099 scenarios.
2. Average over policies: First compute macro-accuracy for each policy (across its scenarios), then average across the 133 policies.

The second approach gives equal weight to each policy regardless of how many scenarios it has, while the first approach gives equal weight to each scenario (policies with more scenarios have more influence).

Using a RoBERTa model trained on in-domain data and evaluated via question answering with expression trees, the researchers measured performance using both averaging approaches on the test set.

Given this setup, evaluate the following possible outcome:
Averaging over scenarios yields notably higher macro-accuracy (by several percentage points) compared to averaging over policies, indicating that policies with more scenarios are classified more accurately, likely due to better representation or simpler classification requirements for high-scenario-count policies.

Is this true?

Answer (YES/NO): NO